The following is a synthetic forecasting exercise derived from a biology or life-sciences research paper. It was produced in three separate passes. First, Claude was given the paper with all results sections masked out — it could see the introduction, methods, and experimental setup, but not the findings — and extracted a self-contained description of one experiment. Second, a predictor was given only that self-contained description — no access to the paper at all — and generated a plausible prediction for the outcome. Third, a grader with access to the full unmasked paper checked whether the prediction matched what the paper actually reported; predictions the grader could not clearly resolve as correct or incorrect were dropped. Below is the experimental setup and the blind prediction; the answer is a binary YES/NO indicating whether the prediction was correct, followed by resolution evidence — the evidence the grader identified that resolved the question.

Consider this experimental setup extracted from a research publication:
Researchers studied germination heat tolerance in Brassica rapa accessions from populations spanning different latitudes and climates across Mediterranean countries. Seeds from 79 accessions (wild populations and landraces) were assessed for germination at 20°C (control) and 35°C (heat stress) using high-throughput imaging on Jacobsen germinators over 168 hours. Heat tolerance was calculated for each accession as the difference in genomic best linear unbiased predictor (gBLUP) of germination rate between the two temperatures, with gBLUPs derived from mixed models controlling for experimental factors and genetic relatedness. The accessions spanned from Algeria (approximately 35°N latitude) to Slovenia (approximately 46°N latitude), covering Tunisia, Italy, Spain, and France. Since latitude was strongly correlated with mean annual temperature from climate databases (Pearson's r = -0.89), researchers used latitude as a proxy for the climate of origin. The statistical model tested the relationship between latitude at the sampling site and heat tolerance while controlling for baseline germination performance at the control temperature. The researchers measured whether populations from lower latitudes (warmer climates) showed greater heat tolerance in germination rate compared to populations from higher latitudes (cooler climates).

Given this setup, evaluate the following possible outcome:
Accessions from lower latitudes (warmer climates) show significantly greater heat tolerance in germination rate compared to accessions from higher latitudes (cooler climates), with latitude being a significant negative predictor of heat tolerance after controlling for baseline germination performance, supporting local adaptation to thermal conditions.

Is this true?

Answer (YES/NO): NO